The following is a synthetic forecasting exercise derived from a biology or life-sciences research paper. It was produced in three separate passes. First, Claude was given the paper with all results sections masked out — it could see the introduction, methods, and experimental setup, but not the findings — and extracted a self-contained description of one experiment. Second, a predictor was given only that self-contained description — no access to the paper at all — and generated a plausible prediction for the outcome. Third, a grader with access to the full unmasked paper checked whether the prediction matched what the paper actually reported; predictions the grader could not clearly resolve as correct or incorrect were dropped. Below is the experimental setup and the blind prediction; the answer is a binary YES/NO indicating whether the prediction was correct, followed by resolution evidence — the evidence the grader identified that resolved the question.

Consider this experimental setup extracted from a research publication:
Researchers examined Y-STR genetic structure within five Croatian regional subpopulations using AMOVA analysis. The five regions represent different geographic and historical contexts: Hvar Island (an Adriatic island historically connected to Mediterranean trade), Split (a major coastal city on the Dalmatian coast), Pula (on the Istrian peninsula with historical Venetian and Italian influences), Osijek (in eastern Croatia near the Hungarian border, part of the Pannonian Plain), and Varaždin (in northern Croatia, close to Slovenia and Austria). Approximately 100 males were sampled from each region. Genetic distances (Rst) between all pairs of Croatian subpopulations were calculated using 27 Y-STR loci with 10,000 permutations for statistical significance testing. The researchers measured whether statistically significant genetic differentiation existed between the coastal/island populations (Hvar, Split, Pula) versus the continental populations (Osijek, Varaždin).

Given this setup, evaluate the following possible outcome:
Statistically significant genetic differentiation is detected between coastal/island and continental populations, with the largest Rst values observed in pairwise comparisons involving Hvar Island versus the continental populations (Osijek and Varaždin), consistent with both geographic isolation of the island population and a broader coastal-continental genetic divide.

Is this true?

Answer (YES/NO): NO